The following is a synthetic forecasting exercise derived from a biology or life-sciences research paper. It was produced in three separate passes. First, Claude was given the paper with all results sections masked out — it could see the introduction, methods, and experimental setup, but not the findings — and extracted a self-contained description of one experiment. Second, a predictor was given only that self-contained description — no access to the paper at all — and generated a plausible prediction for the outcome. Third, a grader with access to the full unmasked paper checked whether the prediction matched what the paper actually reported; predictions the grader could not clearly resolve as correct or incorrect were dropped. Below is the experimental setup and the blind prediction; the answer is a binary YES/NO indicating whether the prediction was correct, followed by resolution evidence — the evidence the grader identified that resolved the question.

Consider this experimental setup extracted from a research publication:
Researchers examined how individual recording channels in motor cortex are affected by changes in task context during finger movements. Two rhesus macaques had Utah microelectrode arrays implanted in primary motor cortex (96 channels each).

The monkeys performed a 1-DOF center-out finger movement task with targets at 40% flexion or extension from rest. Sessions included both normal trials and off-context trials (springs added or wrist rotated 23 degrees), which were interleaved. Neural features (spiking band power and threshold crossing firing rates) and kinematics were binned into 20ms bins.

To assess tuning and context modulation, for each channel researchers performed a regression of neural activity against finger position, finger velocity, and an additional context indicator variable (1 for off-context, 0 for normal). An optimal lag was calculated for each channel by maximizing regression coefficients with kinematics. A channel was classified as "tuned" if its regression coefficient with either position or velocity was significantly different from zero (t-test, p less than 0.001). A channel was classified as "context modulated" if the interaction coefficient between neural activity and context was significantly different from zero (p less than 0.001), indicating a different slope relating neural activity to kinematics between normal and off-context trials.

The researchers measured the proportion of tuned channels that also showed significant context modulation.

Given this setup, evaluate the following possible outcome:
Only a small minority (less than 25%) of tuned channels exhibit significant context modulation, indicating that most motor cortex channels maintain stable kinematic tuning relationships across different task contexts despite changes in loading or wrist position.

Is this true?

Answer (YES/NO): NO